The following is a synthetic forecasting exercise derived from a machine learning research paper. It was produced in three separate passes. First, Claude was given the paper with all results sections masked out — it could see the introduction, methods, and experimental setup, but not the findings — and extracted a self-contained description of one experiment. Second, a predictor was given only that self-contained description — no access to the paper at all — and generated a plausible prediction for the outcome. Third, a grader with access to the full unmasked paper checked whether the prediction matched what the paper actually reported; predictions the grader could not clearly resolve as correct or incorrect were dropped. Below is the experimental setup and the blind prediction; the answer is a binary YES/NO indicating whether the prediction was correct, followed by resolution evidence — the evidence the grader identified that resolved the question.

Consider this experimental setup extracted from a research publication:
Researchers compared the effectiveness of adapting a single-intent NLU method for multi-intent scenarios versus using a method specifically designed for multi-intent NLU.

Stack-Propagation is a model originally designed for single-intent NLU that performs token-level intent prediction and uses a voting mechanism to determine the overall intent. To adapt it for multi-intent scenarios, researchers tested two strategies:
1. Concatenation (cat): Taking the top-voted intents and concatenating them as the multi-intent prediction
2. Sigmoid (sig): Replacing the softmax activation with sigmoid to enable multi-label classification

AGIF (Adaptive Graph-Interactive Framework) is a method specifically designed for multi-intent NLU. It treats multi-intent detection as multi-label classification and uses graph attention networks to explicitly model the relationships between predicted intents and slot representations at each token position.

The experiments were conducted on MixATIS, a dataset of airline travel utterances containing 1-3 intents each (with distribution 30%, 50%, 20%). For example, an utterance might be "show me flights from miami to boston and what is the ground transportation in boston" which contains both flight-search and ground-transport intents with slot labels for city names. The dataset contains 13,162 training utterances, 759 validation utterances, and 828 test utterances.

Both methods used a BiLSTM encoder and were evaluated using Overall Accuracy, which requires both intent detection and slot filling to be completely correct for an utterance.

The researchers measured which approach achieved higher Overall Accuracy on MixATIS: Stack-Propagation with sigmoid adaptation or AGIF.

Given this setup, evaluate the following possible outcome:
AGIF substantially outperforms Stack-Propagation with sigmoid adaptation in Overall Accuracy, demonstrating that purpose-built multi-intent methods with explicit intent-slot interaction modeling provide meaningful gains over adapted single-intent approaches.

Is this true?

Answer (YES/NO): NO